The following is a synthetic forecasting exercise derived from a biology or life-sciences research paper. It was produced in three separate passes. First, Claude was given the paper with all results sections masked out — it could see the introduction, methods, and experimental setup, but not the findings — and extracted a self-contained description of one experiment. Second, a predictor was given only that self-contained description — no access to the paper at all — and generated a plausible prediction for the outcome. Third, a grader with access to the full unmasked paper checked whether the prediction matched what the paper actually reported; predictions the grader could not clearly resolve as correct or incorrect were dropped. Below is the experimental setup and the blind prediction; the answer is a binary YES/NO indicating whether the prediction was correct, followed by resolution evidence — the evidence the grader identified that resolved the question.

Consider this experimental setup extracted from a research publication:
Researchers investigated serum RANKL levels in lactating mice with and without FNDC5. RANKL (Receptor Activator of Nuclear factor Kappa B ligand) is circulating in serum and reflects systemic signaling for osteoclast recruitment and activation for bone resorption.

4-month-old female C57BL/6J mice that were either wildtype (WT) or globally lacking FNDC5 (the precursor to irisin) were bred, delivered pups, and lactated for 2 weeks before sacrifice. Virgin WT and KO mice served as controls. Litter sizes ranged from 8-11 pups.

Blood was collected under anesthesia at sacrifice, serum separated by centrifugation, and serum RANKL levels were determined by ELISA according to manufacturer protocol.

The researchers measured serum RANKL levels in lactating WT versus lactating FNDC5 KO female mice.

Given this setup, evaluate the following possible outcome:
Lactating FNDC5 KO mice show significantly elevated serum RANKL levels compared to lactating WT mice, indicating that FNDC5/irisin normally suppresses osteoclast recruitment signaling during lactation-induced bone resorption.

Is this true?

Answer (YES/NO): NO